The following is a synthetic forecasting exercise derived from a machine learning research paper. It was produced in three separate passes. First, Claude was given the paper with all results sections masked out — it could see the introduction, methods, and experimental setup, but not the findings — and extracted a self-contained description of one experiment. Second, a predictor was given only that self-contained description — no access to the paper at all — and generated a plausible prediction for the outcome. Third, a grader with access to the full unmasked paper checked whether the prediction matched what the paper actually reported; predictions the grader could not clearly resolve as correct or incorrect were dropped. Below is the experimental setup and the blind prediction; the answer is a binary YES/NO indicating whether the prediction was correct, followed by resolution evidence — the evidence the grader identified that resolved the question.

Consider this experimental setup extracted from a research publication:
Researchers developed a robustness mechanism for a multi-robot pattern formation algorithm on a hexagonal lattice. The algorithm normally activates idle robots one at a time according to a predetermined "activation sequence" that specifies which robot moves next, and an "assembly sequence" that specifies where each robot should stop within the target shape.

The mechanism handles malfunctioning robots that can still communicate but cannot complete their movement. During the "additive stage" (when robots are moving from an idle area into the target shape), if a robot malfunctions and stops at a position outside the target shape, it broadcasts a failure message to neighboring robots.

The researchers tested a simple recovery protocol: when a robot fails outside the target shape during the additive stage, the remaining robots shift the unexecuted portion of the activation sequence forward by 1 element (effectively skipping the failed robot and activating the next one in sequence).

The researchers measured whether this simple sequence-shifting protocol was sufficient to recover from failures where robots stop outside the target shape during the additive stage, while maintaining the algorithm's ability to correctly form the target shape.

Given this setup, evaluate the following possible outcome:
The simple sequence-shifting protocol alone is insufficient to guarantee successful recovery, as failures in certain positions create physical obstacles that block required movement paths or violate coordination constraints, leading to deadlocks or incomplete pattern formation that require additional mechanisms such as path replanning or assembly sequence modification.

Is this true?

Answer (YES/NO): YES